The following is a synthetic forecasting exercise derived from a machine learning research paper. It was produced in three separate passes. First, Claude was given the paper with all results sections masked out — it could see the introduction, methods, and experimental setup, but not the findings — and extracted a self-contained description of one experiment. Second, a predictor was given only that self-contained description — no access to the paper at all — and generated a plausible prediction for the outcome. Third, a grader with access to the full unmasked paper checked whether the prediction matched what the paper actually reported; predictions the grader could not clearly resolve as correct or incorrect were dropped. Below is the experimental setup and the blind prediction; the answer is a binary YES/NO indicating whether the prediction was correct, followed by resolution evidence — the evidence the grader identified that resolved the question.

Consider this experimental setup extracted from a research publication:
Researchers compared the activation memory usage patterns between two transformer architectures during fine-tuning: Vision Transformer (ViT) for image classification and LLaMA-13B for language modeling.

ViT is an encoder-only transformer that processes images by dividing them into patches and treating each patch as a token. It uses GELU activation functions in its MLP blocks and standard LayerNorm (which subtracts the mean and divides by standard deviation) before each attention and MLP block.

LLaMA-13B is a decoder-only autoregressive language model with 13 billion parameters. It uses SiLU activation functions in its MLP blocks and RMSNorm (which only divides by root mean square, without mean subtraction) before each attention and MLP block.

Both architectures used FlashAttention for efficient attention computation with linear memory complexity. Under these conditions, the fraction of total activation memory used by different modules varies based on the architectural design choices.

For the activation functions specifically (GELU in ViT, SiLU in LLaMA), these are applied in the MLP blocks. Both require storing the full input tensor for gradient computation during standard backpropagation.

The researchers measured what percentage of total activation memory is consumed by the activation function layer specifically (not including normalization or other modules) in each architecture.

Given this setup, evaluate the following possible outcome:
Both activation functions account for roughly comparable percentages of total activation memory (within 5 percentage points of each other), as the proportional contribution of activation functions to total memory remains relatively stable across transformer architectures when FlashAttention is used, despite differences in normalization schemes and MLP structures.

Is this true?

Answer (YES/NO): NO